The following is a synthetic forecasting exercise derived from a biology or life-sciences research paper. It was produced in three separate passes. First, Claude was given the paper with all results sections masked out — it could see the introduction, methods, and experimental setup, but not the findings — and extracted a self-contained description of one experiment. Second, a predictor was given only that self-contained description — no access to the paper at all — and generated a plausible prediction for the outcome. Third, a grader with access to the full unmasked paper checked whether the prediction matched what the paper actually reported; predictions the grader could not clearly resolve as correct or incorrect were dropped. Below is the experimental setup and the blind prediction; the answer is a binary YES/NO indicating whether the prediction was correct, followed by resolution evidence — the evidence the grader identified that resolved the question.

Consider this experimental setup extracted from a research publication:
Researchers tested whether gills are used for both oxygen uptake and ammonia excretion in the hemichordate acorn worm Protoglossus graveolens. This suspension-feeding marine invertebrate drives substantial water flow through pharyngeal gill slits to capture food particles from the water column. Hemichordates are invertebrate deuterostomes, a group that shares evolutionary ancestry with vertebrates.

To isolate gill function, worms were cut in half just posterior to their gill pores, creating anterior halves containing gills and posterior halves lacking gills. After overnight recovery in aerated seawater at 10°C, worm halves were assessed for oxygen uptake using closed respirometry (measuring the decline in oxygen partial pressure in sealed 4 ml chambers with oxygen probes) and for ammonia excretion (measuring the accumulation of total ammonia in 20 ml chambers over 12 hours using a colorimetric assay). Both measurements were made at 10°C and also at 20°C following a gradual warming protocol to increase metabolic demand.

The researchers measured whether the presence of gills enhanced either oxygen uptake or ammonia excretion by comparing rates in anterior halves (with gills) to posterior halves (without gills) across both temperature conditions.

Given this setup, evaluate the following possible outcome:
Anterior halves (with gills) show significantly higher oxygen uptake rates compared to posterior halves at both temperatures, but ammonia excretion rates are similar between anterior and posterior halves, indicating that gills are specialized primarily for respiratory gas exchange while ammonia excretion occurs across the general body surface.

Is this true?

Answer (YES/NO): NO